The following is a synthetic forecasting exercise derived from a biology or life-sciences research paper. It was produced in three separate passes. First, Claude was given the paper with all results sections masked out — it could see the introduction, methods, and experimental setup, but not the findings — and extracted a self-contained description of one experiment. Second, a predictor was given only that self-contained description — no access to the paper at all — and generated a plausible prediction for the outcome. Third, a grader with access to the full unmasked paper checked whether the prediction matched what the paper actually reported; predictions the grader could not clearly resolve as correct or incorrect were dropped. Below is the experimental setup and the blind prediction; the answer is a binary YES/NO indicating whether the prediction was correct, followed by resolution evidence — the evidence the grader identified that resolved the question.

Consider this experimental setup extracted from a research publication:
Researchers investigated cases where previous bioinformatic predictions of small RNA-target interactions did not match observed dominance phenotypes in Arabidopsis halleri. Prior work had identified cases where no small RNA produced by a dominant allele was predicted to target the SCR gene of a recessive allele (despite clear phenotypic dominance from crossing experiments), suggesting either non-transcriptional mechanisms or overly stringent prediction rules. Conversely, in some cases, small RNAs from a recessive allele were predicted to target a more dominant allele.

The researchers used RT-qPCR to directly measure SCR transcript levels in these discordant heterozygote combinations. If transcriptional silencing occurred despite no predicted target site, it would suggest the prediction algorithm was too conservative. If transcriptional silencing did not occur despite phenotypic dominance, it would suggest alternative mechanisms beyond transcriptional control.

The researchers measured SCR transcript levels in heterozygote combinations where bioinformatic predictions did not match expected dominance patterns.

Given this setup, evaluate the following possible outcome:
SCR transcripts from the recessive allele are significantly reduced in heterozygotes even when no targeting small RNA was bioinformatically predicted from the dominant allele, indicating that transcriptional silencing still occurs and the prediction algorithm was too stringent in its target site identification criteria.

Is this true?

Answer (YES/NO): YES